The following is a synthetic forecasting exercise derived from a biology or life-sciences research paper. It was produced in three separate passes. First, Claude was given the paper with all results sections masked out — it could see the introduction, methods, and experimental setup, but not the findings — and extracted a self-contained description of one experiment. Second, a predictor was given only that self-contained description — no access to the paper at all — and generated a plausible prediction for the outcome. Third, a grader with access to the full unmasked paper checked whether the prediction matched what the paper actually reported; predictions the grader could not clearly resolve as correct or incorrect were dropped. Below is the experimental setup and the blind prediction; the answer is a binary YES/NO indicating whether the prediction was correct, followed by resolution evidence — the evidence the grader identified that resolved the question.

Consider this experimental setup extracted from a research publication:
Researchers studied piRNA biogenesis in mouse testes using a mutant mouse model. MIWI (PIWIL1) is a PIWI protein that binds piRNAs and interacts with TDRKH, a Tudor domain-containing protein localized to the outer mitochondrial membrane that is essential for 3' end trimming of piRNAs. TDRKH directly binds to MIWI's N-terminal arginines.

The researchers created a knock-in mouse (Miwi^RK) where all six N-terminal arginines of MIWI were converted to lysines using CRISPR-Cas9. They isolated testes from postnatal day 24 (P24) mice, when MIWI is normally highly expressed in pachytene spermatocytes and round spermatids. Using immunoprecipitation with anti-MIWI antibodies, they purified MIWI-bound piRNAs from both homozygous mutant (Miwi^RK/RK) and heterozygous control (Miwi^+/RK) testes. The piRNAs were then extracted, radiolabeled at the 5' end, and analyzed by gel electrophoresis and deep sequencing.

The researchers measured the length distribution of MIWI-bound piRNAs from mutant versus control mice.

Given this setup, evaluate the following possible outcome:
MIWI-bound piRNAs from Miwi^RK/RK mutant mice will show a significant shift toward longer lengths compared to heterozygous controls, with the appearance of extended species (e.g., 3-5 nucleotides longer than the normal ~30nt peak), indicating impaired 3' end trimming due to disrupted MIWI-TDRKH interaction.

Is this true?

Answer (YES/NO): NO